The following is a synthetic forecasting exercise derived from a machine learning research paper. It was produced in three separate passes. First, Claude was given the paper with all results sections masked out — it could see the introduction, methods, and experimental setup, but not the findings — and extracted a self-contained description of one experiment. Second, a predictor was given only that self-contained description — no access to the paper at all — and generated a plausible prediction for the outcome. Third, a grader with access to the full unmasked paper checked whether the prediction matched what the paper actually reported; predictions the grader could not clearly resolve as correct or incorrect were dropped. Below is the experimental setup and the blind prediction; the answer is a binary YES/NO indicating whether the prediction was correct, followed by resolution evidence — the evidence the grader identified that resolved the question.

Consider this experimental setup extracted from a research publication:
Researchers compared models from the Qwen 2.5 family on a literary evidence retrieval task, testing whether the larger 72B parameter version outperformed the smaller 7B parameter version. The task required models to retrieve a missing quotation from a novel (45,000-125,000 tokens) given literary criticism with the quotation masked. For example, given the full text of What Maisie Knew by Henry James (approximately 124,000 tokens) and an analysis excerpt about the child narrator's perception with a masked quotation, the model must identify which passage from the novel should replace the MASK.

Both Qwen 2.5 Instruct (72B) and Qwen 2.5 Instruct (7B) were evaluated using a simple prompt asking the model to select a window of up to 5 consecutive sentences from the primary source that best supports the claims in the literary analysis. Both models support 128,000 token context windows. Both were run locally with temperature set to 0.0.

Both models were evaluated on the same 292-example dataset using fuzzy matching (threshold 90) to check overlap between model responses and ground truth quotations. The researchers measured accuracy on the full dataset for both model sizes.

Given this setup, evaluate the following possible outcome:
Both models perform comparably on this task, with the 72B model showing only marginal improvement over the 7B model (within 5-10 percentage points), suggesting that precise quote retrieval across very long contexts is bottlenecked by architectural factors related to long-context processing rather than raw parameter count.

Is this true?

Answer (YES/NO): NO